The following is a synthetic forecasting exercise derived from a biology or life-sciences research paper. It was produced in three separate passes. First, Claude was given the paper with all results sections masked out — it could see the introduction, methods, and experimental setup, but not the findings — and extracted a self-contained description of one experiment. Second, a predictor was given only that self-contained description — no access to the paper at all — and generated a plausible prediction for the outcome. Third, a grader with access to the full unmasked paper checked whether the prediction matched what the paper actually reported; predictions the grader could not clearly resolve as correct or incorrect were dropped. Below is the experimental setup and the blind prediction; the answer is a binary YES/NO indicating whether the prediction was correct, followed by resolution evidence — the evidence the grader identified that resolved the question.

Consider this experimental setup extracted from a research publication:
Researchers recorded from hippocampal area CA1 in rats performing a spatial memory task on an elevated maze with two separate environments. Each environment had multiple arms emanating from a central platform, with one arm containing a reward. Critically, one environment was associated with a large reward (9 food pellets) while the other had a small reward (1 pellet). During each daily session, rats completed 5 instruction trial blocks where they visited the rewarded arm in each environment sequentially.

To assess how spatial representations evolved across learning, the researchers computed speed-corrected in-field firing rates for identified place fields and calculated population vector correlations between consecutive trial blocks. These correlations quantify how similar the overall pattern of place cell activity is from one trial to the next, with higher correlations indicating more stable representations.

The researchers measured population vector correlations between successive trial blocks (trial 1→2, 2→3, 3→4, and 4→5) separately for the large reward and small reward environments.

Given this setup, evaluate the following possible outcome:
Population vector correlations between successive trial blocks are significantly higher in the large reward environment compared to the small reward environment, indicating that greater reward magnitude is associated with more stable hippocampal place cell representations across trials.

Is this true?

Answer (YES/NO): NO